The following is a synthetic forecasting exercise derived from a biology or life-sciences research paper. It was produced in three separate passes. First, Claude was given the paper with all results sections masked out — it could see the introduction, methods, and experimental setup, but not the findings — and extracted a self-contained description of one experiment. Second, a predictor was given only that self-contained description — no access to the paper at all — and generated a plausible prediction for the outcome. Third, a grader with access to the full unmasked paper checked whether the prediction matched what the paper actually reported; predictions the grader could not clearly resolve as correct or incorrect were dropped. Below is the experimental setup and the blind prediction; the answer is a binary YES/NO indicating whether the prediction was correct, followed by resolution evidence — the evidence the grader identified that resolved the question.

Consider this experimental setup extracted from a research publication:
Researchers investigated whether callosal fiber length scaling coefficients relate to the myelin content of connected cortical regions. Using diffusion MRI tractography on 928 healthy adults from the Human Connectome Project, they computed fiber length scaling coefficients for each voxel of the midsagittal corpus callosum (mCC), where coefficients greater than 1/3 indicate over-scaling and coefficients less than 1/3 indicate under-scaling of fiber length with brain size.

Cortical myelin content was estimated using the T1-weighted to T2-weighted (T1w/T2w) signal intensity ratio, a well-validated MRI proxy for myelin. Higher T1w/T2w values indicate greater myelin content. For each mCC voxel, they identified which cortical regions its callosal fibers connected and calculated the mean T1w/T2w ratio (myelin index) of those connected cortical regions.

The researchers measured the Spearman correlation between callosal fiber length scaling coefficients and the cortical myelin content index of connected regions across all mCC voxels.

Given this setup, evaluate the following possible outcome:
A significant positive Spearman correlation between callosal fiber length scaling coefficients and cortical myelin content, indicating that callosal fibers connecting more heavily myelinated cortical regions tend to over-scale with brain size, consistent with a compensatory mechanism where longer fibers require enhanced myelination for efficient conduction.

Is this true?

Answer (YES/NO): NO